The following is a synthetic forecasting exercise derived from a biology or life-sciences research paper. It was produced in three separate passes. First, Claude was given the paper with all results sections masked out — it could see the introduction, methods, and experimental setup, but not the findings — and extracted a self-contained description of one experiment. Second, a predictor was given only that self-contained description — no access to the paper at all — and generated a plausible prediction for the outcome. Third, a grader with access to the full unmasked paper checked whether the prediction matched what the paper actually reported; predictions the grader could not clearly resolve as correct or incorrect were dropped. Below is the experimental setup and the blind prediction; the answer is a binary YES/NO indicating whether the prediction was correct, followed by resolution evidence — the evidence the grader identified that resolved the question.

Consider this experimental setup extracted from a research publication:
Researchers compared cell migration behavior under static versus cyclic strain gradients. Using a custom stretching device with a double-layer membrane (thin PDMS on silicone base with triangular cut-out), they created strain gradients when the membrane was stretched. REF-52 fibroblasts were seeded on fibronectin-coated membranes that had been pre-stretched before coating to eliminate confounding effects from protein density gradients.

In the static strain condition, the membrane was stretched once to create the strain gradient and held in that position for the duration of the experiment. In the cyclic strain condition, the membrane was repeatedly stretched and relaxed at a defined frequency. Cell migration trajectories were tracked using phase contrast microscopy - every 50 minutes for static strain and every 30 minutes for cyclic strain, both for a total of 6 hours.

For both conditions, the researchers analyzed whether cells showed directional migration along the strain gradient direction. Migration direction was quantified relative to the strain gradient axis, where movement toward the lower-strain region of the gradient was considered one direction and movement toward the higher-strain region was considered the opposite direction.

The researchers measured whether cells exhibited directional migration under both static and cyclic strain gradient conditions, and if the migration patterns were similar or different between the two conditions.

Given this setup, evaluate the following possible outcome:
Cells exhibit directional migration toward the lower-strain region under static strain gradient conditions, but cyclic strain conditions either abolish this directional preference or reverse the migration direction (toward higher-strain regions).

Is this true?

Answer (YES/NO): NO